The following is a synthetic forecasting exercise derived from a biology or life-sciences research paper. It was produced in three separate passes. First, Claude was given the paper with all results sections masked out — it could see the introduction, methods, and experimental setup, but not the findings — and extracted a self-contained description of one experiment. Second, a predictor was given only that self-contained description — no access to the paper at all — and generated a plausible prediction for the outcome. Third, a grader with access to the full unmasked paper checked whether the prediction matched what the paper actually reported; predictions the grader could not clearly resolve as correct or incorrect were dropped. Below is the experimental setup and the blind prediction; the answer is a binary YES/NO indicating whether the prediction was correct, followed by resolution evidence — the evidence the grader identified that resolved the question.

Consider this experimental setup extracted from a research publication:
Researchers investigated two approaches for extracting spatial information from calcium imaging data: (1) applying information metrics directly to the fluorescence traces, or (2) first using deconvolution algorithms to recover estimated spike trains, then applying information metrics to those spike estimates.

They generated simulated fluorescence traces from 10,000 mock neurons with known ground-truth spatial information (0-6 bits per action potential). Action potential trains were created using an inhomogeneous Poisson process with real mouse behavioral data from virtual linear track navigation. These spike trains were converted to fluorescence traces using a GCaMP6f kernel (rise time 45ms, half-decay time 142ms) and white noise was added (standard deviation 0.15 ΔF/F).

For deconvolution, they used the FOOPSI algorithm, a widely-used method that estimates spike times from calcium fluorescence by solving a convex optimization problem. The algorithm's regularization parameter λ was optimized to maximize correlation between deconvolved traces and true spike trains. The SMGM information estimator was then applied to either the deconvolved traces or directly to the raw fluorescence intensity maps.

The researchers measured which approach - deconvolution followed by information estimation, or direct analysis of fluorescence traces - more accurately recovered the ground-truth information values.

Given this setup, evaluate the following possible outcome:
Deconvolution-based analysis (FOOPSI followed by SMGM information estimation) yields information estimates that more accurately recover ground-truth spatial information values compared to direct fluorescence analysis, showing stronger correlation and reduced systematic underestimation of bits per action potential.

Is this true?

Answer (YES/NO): NO